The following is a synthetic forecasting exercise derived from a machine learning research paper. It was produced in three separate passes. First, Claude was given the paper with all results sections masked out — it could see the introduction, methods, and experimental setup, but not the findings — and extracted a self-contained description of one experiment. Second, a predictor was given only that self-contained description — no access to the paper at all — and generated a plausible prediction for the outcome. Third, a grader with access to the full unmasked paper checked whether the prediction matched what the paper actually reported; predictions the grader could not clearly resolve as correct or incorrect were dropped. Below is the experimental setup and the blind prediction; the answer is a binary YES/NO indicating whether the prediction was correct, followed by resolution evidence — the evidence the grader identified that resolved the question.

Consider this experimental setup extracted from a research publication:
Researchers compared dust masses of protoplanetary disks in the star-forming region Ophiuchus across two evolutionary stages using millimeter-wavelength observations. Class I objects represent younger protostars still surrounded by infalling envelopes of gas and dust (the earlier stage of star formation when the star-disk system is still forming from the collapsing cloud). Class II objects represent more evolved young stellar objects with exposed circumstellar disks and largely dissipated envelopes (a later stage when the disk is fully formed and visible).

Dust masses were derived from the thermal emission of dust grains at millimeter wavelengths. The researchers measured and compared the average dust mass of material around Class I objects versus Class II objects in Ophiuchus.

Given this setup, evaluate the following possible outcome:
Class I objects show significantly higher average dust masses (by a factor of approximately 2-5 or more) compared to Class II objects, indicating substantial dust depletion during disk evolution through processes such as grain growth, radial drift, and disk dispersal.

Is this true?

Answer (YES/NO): YES